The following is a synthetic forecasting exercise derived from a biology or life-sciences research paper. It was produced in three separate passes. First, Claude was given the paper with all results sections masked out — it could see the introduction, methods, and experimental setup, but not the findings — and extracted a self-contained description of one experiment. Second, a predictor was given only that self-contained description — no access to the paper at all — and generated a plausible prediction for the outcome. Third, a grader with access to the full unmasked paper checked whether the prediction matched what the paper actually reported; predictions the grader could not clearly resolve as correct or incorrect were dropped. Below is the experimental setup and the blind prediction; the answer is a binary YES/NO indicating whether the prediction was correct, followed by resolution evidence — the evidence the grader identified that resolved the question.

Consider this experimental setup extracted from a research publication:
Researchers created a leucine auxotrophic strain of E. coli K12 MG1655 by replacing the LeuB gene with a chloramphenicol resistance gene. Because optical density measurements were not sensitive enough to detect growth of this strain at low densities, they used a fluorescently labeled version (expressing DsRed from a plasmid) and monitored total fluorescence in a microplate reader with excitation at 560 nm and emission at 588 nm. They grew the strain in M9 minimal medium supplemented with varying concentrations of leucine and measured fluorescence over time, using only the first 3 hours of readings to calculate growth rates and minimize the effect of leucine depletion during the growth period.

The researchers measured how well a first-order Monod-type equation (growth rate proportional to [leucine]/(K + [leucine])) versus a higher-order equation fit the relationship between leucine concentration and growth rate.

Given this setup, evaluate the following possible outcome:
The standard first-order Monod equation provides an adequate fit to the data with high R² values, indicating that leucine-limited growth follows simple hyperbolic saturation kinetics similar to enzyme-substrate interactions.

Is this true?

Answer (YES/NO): NO